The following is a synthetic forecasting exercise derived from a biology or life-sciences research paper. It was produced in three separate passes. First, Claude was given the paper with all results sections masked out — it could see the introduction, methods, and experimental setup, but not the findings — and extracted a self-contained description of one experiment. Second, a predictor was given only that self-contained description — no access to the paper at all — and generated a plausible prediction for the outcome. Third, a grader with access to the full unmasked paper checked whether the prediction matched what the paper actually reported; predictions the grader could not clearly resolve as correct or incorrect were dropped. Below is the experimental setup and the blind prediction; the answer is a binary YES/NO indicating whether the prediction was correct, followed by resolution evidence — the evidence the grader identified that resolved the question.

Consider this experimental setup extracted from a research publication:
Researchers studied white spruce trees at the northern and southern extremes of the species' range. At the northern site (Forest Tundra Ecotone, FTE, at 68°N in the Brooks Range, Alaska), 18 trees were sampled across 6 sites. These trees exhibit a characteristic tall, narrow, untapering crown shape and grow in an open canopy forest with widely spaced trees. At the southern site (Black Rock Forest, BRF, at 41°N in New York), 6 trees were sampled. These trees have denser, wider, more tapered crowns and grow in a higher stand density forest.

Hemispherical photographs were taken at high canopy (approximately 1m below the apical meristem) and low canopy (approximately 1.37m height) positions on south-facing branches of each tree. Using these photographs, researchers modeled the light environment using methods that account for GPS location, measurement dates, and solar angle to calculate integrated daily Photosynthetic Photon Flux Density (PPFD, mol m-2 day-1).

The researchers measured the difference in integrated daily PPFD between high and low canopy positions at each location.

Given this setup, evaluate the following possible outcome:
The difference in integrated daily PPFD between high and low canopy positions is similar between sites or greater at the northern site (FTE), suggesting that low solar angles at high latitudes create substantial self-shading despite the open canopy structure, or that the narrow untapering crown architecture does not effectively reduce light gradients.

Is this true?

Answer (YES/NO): NO